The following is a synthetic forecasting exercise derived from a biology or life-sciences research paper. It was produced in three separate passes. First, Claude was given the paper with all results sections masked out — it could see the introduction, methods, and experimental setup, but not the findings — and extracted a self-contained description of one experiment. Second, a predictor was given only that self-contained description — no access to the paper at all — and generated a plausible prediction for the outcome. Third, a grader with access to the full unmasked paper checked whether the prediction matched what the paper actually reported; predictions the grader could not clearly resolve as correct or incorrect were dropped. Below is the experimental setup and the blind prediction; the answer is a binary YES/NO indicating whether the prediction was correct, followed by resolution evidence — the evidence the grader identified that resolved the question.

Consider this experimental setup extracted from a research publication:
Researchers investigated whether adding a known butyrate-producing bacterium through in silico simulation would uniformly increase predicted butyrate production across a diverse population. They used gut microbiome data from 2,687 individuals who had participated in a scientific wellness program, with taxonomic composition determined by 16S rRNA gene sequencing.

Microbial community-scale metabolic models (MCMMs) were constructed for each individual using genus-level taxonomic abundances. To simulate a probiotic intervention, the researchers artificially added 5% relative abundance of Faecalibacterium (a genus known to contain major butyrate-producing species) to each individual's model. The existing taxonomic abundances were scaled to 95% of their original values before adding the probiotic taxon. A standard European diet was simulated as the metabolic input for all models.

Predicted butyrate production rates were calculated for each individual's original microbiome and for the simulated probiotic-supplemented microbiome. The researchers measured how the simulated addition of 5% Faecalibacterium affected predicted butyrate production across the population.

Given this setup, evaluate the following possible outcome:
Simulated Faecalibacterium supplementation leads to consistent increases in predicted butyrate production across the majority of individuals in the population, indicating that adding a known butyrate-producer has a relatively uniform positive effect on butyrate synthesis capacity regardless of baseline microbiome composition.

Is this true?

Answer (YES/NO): NO